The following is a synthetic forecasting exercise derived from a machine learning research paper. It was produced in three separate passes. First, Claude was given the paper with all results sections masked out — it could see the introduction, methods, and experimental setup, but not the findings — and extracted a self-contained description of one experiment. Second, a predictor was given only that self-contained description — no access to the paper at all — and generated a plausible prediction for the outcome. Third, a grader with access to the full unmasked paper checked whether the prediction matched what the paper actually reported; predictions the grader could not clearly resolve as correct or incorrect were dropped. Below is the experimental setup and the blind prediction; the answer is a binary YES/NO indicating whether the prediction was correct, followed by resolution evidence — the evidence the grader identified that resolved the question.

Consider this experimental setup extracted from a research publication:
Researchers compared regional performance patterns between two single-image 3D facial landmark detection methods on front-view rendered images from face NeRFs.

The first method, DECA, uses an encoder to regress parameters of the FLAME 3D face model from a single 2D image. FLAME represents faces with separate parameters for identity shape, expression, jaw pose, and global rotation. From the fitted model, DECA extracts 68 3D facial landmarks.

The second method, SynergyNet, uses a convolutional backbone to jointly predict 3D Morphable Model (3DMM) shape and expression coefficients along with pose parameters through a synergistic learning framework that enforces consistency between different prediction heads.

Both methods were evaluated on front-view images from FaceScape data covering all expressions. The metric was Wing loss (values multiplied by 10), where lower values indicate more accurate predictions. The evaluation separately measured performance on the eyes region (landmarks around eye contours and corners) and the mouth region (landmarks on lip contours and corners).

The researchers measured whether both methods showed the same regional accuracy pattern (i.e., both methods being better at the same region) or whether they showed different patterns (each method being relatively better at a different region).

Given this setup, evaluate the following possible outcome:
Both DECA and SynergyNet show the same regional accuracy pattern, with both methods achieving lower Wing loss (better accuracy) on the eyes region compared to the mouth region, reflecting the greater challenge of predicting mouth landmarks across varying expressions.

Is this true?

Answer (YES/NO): YES